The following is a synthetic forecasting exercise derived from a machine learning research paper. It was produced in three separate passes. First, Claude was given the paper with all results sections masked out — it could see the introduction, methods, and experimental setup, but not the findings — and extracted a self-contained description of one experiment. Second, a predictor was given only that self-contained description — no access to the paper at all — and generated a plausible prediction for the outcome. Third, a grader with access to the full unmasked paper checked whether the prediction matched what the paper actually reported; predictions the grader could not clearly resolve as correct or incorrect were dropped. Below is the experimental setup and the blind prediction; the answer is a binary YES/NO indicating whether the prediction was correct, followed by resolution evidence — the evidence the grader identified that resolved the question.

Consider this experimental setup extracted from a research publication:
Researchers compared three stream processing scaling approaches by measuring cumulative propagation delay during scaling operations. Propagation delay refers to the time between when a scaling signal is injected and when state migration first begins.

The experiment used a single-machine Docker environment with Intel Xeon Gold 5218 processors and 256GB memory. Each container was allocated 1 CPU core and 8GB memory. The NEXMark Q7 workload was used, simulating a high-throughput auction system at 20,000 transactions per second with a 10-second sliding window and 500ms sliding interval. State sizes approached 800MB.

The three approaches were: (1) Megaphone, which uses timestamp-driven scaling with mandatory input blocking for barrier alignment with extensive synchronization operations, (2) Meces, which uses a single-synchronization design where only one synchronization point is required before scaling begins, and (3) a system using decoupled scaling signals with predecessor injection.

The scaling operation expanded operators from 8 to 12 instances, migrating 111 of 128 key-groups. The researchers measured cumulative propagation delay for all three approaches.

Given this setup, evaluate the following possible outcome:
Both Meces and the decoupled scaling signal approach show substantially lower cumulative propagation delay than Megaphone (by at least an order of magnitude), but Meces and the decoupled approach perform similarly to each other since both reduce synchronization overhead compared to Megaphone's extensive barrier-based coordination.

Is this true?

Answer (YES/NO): NO